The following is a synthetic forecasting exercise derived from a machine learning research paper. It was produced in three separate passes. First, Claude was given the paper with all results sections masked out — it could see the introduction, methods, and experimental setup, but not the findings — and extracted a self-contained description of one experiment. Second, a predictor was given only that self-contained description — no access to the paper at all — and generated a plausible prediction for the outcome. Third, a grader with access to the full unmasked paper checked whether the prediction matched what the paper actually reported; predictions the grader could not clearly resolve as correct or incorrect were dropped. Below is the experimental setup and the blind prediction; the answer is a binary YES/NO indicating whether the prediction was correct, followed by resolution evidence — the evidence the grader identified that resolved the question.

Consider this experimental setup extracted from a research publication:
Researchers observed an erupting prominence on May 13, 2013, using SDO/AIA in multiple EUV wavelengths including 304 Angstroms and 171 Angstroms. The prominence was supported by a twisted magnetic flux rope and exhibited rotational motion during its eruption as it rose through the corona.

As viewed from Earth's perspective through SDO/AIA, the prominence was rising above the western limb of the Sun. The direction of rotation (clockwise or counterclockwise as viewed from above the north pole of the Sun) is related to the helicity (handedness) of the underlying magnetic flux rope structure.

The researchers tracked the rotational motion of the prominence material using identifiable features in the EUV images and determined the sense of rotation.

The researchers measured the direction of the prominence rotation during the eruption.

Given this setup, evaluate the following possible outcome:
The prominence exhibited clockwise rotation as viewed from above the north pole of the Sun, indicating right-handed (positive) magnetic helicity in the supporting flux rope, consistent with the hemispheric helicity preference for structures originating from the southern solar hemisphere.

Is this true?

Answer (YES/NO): NO